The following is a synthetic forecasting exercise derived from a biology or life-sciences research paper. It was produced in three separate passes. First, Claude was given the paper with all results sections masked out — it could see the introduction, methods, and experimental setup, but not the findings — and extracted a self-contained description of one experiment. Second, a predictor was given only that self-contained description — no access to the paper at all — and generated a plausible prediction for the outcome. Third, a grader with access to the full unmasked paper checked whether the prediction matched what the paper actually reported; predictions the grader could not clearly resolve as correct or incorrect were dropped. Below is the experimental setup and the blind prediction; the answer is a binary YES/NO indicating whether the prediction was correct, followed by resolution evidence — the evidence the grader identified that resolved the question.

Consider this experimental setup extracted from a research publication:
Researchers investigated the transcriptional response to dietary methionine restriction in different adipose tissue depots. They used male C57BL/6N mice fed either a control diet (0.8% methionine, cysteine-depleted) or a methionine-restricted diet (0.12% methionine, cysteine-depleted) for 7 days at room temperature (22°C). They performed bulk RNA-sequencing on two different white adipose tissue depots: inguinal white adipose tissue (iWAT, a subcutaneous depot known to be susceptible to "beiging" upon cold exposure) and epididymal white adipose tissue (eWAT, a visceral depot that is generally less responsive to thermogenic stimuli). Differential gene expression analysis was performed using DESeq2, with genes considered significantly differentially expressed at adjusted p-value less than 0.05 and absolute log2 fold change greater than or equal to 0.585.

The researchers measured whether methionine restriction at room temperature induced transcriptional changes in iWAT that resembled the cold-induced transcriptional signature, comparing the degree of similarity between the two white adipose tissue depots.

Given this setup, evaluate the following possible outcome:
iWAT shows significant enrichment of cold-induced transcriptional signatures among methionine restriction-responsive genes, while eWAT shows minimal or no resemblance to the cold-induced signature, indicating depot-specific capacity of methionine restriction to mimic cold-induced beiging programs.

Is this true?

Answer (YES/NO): YES